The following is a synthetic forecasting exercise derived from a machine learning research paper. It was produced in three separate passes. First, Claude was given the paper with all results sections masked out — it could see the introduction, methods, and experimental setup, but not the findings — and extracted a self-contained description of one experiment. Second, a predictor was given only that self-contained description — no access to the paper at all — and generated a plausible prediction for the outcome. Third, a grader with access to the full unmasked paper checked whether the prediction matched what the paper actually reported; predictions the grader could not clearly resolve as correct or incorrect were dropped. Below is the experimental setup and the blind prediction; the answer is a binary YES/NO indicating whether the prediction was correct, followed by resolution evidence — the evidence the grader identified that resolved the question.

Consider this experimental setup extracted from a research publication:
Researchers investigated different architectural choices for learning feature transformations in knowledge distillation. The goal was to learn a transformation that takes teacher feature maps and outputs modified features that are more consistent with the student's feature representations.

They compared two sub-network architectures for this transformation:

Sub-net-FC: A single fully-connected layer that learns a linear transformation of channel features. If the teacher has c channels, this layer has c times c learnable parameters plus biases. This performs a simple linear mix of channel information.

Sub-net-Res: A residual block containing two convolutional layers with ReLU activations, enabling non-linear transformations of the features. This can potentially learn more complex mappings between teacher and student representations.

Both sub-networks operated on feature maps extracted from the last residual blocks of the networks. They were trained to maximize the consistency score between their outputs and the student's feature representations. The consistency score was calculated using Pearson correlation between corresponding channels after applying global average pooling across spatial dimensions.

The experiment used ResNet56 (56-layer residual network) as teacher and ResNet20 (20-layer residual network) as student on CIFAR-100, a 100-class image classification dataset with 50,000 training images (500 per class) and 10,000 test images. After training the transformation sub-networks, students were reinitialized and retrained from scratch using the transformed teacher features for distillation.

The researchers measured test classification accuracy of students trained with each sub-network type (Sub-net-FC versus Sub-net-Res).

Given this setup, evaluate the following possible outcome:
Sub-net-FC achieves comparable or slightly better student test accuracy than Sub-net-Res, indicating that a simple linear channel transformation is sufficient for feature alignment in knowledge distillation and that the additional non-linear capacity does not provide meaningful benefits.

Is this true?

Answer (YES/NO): NO